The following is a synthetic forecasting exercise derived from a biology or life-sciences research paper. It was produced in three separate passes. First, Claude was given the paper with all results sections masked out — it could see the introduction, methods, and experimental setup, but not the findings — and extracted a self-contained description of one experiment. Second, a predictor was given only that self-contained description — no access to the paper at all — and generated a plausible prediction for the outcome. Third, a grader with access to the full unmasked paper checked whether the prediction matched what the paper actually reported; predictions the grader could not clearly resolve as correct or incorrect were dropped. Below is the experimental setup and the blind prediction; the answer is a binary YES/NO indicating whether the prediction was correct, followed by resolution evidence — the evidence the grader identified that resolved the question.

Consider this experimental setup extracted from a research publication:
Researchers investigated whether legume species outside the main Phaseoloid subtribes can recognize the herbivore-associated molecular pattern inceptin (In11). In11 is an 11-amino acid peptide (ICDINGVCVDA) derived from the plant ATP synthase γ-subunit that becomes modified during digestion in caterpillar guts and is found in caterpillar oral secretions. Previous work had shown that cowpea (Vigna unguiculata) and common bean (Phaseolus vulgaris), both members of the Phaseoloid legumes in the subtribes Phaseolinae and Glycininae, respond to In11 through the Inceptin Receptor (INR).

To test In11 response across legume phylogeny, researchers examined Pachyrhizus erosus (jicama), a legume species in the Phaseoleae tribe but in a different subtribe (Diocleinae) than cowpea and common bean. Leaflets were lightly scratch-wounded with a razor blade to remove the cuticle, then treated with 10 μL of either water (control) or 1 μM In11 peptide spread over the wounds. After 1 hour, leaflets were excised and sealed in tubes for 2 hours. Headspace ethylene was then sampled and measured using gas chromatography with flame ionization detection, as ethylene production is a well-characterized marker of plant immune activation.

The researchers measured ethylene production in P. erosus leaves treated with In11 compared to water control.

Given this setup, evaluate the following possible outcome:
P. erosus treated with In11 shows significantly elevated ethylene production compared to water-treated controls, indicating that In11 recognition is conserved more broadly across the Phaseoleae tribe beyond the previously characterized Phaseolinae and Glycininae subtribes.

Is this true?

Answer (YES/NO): NO